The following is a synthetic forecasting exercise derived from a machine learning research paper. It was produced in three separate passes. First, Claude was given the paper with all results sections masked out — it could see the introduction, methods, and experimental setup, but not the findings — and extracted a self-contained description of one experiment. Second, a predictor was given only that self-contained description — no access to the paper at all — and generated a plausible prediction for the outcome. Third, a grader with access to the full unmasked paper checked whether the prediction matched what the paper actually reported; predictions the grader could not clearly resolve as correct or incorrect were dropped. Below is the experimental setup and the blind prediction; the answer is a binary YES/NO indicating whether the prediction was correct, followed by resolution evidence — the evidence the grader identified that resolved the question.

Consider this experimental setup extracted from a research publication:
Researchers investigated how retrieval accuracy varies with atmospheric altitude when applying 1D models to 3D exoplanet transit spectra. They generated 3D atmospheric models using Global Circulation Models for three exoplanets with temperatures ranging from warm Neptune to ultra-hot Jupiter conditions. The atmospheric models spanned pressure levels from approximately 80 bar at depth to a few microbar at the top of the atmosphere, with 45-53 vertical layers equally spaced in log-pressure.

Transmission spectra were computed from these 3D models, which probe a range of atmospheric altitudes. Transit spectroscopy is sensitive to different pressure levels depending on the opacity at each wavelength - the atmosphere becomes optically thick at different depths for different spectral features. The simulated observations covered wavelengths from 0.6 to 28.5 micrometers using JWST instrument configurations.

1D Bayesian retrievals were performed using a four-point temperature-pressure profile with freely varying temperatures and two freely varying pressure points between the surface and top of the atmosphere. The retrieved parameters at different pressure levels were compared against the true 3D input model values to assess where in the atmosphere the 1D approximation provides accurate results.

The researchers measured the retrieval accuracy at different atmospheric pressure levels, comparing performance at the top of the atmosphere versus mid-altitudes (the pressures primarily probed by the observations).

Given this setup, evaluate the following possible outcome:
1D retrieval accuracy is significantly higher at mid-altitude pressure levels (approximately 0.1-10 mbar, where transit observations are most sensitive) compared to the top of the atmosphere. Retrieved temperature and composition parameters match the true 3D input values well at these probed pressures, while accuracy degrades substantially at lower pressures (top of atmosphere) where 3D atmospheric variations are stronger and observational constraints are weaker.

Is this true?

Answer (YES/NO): YES